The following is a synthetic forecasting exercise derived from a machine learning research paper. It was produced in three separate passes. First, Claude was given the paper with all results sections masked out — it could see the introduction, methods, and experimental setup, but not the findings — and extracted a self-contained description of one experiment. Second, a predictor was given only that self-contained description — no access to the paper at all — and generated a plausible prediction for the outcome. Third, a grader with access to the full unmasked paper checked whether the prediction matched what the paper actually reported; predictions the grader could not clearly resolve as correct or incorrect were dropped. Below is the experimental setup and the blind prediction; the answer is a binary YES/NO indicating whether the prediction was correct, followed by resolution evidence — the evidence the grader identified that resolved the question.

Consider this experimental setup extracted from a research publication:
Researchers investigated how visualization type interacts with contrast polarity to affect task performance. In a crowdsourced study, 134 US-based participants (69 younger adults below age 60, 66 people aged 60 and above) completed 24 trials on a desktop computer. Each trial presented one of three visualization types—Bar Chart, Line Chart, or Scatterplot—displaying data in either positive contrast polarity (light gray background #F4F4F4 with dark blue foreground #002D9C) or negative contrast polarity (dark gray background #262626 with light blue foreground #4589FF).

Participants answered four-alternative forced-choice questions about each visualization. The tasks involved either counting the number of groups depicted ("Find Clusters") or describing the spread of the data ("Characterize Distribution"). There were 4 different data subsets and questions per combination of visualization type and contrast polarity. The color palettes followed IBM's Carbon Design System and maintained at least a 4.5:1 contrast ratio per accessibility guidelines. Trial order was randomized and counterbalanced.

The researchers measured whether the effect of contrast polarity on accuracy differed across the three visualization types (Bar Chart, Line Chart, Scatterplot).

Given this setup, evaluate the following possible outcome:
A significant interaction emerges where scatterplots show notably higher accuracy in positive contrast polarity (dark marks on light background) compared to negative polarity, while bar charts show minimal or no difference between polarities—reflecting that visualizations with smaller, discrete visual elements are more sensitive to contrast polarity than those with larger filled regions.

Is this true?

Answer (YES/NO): NO